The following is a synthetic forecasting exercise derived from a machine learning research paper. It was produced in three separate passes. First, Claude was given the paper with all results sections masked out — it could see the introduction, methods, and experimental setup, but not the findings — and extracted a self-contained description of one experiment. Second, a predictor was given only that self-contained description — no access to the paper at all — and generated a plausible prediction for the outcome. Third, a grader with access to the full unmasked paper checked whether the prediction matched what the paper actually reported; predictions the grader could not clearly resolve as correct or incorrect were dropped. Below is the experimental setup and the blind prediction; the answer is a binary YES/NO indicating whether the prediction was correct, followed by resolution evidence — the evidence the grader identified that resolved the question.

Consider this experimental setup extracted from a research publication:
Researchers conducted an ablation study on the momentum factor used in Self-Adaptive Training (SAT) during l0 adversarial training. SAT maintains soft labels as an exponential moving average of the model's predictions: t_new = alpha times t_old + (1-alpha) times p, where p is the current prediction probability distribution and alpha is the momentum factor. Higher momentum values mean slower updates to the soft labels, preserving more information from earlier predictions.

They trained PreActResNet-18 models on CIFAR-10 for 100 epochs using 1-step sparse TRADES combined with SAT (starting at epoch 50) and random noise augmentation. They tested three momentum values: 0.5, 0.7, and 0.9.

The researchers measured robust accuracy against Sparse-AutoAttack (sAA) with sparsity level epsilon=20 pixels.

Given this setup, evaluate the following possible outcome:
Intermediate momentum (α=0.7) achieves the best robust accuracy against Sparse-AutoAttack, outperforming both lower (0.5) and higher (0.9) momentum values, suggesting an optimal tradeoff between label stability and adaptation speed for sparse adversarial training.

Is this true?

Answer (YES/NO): NO